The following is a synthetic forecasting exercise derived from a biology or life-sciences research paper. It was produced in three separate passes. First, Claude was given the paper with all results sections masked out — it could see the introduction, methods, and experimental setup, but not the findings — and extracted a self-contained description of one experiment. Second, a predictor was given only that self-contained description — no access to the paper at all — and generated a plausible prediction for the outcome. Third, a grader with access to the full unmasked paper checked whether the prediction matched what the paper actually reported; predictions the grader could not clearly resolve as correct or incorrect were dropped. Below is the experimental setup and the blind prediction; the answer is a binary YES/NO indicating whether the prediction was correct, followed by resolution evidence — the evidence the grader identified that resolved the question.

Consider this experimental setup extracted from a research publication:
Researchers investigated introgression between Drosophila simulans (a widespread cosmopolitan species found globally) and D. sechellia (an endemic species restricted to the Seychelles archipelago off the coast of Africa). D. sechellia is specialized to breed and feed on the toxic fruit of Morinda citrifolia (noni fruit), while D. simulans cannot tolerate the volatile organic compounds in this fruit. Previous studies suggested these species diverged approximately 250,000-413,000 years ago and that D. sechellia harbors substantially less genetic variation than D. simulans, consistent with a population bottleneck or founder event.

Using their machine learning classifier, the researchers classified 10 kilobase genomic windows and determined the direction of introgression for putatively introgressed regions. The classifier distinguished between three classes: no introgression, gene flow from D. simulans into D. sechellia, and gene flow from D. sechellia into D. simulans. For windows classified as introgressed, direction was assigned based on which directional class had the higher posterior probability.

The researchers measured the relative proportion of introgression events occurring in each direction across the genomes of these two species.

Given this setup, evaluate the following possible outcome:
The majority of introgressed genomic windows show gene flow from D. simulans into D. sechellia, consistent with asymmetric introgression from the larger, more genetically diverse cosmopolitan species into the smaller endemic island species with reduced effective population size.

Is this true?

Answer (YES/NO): YES